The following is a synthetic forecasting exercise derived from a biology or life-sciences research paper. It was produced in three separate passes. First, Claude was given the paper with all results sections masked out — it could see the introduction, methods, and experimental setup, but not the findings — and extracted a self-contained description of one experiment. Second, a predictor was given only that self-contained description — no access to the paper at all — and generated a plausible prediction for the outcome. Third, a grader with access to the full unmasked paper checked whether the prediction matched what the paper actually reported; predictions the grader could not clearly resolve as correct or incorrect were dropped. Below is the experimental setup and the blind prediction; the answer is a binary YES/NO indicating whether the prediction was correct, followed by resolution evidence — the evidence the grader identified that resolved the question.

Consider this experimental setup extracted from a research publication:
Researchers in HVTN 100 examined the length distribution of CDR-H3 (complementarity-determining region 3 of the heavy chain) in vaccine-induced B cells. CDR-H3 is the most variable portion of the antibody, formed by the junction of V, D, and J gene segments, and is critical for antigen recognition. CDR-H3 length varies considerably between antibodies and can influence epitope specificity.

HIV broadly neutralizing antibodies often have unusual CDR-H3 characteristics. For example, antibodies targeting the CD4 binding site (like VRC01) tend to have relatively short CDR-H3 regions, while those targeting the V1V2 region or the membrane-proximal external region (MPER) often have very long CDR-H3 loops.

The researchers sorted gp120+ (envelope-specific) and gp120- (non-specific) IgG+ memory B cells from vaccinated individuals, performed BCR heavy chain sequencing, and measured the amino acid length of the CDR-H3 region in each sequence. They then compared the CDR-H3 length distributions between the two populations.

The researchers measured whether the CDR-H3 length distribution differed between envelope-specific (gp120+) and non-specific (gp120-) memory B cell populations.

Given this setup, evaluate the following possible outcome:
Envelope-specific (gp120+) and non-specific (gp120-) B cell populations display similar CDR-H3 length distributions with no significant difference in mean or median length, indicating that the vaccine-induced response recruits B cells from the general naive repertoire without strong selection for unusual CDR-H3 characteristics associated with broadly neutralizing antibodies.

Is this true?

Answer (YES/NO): YES